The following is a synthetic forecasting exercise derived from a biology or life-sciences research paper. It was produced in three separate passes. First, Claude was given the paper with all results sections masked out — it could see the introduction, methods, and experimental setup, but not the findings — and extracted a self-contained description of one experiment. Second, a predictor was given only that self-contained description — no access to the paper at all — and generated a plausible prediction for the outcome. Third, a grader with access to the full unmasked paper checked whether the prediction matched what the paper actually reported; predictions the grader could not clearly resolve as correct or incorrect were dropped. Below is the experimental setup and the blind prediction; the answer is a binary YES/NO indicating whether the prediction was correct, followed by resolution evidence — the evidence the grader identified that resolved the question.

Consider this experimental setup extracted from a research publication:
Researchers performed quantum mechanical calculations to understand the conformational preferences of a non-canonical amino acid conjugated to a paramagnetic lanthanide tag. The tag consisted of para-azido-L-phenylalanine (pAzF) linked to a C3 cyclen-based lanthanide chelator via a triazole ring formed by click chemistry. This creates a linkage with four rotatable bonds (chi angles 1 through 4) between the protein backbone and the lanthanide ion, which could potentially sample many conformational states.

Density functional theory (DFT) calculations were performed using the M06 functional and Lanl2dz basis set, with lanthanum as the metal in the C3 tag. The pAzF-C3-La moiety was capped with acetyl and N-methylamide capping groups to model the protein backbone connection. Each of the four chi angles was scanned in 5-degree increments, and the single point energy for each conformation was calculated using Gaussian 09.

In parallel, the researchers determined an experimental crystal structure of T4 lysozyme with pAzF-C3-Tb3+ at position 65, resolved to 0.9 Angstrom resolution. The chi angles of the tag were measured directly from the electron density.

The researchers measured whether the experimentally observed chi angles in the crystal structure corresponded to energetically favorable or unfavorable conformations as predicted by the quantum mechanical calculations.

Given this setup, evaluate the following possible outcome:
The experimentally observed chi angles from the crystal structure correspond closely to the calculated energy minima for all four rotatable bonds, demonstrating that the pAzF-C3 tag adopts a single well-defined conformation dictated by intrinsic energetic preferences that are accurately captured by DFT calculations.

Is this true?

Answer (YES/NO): NO